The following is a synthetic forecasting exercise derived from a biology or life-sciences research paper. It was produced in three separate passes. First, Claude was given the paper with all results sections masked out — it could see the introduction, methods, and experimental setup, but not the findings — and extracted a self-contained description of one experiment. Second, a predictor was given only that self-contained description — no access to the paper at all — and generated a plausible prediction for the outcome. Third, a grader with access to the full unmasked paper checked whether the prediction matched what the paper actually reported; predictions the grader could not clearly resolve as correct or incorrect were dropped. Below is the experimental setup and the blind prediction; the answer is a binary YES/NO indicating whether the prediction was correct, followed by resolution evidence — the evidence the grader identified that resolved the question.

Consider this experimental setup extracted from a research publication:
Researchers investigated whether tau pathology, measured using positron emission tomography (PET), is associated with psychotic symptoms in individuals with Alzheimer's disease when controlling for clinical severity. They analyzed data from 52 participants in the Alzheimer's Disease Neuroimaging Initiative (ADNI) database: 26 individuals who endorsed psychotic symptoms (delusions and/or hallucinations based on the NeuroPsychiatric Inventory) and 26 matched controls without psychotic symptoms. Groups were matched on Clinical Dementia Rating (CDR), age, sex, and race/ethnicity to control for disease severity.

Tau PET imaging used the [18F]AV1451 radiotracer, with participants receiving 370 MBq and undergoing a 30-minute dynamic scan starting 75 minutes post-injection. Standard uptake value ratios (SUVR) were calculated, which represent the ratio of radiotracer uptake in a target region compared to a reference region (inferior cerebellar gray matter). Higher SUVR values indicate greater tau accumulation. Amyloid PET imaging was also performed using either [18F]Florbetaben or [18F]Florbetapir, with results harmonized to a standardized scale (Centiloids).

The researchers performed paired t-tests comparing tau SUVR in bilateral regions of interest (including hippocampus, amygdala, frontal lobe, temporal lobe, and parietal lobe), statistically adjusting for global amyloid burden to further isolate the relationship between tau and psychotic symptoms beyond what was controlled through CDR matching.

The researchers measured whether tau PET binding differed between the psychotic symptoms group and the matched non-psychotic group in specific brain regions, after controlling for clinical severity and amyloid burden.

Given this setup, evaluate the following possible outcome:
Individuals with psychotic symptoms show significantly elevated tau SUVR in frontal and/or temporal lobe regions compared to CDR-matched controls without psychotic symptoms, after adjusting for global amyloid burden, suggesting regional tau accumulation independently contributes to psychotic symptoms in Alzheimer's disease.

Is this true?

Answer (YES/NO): NO